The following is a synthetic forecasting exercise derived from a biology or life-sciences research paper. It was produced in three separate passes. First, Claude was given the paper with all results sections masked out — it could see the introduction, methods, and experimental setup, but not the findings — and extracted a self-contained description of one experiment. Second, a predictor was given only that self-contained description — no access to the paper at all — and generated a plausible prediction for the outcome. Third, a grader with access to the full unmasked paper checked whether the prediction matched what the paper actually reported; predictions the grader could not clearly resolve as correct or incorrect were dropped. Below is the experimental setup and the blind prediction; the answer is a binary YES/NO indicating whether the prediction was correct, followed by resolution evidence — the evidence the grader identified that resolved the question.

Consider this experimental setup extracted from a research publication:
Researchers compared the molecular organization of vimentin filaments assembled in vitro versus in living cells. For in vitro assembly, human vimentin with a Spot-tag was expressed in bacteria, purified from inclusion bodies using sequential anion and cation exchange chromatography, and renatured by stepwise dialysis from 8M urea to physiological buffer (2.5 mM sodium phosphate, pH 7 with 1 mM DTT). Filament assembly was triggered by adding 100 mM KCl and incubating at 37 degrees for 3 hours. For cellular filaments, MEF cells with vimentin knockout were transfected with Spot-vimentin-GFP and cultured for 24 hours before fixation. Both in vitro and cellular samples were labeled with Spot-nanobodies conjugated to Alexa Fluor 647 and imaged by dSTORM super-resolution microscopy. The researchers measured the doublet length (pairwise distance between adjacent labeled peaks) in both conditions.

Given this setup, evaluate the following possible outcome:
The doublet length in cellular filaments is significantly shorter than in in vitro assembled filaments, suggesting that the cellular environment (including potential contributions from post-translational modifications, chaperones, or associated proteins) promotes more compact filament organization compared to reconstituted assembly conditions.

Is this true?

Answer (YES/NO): NO